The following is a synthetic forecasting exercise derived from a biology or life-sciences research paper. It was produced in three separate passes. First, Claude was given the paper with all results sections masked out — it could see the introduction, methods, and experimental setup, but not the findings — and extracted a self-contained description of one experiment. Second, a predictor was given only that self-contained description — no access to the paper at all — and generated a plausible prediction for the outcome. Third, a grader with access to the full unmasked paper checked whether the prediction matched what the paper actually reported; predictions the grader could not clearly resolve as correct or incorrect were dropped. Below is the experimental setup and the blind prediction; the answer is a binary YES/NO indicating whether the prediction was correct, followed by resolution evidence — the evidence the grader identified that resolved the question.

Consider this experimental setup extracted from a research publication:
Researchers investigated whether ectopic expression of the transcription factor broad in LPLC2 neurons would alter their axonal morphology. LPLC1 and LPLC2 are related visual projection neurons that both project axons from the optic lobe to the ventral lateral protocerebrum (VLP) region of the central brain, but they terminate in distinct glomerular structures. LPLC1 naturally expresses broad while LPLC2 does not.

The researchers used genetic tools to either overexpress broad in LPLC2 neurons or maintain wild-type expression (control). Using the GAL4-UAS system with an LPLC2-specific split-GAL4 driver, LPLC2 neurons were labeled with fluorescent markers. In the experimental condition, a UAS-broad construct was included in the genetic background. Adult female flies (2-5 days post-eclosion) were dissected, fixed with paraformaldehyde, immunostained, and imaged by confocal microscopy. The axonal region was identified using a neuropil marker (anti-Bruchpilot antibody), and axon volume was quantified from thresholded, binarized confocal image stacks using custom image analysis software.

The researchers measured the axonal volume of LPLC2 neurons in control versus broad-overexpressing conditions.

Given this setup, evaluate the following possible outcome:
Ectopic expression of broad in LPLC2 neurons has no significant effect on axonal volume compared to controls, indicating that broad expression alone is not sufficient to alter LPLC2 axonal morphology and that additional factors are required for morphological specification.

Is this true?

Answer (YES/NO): NO